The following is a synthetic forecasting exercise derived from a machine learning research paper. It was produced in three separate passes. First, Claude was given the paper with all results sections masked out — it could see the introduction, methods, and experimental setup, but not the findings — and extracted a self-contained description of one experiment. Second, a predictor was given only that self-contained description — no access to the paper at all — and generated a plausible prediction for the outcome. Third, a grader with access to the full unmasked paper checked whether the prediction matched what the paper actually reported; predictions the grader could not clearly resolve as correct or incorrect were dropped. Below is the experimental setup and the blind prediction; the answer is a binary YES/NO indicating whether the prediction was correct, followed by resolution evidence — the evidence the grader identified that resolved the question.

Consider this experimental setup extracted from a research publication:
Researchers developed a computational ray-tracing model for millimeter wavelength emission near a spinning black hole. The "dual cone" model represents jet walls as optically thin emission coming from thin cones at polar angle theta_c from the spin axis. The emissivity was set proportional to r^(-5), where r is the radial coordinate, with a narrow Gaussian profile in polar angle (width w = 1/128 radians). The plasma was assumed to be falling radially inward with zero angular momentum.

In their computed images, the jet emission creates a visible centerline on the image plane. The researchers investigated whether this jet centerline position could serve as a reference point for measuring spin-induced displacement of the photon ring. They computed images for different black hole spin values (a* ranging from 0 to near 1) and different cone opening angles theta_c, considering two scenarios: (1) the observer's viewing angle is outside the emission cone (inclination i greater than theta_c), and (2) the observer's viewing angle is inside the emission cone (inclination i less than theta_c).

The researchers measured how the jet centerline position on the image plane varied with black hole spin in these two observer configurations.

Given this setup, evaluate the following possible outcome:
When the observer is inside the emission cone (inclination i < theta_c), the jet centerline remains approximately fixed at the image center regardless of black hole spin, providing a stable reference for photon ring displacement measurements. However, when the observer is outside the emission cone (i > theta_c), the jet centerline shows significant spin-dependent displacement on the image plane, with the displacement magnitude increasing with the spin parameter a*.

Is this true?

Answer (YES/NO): NO